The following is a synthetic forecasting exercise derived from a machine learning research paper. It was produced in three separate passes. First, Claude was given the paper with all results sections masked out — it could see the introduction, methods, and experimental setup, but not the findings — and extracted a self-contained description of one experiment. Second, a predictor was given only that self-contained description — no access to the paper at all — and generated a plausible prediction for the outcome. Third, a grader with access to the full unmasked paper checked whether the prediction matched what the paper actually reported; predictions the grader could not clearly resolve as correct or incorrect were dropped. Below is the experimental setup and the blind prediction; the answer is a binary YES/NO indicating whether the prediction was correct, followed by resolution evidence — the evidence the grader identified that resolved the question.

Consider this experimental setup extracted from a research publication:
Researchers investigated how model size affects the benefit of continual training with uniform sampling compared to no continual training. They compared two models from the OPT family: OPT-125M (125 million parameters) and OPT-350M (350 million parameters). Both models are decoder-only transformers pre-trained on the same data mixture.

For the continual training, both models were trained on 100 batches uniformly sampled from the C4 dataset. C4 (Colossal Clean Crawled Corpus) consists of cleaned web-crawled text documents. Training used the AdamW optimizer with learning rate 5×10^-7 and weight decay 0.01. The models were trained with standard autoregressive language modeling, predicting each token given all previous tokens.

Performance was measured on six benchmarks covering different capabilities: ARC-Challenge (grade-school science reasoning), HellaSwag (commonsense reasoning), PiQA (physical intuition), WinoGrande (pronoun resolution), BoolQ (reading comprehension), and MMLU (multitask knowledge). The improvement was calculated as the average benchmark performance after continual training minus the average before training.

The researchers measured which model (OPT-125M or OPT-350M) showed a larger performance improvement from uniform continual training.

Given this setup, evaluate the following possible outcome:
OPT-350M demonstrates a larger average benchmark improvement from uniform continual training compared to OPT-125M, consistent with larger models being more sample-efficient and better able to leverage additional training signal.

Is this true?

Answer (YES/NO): YES